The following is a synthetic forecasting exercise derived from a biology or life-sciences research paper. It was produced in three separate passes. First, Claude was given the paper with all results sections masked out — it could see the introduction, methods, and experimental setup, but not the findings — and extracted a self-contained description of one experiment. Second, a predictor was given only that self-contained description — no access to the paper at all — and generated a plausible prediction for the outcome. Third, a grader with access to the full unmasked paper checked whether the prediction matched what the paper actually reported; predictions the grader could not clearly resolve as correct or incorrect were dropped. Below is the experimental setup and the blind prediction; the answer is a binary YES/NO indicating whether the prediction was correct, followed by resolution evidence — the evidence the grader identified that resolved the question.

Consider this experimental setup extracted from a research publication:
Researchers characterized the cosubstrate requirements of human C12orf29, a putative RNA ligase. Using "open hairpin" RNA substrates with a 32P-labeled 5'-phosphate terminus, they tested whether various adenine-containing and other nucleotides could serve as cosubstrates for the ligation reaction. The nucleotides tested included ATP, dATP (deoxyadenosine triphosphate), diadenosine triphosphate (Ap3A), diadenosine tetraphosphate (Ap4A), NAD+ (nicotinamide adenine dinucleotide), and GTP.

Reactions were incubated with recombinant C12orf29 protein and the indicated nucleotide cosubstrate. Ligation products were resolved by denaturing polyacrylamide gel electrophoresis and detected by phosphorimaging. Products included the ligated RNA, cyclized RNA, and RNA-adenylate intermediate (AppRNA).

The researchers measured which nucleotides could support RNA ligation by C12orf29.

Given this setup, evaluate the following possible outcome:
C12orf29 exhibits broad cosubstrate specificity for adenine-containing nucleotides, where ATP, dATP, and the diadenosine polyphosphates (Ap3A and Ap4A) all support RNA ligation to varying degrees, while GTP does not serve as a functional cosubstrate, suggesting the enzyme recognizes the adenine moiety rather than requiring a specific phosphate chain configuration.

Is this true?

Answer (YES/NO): NO